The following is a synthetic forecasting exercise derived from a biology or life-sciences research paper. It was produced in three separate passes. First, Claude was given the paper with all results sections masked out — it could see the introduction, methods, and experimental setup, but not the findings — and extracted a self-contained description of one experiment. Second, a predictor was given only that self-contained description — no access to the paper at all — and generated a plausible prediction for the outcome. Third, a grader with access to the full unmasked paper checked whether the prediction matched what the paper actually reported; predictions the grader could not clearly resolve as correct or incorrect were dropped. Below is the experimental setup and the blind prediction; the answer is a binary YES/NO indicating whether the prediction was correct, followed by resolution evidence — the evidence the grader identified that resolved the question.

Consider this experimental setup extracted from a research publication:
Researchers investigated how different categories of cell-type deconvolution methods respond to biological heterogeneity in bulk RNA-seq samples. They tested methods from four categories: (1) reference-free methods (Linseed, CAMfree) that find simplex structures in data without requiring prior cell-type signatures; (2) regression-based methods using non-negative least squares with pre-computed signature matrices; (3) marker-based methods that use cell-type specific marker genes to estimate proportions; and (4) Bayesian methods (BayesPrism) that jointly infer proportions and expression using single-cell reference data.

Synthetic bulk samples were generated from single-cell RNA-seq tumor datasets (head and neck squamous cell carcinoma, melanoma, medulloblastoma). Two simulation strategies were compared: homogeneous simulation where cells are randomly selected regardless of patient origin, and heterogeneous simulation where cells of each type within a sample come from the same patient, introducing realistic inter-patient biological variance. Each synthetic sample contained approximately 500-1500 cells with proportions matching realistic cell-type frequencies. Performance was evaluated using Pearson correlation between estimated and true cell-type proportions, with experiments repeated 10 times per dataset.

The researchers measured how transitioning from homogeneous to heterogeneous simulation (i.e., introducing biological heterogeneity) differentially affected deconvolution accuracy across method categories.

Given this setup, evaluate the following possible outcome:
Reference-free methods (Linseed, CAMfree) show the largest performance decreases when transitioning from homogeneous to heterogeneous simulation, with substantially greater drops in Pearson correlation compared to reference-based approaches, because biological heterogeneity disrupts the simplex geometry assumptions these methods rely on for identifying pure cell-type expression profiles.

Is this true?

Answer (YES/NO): YES